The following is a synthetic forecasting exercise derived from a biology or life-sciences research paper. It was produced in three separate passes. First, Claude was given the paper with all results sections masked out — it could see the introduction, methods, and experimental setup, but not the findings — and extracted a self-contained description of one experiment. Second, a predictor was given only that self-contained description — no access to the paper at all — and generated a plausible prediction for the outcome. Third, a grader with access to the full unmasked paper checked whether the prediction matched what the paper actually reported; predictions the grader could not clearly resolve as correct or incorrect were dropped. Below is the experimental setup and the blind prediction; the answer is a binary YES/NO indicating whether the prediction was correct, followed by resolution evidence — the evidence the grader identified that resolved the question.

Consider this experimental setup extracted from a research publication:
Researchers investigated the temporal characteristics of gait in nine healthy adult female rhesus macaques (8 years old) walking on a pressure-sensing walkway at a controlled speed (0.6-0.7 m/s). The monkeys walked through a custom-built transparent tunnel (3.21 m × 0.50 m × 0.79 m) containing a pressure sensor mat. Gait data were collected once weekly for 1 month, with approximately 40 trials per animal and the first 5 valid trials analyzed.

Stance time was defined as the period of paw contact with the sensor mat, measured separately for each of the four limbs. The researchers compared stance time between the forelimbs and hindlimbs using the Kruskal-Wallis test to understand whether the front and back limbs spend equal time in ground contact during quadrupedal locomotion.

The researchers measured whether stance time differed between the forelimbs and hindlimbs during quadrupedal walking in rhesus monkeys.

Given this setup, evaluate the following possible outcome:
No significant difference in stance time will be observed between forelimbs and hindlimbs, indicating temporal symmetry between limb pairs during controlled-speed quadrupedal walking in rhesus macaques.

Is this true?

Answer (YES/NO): YES